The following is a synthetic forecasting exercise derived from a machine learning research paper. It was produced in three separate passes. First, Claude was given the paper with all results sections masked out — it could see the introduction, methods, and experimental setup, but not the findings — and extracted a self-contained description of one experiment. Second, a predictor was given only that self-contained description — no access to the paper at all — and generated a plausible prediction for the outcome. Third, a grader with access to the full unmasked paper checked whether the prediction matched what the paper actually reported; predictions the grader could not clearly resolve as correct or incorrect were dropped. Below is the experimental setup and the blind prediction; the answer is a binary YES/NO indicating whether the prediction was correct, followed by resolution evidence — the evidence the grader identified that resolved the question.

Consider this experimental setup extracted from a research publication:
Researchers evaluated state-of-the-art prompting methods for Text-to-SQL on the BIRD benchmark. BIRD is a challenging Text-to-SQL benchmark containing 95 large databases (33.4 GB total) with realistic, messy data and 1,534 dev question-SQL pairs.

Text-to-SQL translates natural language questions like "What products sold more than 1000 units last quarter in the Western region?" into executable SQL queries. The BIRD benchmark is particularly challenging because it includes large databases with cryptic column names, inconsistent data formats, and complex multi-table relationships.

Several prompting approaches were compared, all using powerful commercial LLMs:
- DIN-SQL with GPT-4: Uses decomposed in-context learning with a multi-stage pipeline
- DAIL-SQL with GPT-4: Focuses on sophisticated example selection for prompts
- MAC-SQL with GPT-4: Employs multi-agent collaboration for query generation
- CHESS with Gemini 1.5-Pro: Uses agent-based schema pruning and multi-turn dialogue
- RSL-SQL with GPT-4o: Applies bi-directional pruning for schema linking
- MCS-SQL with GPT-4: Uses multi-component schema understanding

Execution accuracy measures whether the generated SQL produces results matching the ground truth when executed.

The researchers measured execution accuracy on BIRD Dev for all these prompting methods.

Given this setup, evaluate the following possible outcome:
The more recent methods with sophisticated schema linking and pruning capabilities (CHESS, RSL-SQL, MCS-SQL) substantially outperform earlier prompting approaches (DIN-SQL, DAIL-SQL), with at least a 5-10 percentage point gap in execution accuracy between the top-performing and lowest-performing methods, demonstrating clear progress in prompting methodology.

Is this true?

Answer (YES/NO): YES